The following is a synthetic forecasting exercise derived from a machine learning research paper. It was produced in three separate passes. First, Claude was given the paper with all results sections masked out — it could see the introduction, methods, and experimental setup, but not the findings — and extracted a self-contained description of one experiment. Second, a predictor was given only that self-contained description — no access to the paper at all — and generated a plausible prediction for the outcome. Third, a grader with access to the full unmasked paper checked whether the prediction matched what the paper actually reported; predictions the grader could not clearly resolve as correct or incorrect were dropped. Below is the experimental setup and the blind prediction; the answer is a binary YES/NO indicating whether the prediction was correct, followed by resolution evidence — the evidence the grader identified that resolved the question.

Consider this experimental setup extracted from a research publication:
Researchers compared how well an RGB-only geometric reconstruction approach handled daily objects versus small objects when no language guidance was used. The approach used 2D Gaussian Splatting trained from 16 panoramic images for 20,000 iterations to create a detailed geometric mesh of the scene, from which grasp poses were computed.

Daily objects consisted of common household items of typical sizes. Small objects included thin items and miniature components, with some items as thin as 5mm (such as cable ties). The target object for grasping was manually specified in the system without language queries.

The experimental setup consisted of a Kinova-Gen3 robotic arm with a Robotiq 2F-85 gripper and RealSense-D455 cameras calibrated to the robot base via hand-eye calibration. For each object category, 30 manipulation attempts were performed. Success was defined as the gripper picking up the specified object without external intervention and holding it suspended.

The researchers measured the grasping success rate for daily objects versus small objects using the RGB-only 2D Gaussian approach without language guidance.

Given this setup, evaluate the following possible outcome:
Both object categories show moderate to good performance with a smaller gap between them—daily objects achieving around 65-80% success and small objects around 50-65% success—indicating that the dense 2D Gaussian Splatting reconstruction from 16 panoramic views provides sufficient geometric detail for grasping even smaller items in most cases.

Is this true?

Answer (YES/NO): NO